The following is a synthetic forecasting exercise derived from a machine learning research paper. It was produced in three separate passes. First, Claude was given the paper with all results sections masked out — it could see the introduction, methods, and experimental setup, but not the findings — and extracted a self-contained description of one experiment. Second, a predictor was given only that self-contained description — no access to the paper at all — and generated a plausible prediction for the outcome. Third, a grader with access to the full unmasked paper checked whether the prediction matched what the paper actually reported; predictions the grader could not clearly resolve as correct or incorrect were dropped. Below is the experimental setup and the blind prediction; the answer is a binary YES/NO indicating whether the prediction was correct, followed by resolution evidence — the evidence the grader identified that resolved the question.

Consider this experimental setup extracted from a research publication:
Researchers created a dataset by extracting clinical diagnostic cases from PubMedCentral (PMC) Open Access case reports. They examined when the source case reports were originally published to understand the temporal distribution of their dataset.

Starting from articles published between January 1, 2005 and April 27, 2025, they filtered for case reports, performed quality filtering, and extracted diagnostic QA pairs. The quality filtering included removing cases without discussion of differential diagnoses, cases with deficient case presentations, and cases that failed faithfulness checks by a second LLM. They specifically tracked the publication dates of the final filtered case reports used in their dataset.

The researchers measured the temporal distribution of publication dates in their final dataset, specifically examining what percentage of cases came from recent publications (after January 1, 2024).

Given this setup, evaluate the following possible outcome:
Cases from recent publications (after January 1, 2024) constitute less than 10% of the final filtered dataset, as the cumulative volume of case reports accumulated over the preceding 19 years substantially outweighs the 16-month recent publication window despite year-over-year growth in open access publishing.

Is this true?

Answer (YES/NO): NO